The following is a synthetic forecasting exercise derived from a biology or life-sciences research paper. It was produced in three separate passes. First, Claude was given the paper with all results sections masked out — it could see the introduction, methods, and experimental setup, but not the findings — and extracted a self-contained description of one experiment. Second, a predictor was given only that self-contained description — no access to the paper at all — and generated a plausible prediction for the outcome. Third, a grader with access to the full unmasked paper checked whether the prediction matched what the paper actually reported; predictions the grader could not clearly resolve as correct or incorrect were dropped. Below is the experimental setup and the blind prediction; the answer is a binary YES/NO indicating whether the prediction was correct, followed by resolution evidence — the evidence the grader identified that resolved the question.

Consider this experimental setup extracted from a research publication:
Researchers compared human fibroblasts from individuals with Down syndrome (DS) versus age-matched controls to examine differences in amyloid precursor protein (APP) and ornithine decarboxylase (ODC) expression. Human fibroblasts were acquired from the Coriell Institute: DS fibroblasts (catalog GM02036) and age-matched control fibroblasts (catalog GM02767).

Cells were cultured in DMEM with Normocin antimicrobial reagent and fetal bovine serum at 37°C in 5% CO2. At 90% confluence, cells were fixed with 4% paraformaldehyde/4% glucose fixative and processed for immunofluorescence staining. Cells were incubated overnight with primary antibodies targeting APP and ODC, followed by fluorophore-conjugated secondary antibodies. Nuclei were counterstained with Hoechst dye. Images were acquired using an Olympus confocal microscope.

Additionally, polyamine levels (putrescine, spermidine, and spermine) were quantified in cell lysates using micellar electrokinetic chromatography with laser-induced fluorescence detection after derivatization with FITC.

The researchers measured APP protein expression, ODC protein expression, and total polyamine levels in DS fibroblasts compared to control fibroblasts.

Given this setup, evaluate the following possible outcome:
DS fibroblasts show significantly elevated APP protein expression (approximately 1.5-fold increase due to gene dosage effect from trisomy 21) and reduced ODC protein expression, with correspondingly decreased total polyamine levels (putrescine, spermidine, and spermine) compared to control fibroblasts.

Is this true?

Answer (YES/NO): NO